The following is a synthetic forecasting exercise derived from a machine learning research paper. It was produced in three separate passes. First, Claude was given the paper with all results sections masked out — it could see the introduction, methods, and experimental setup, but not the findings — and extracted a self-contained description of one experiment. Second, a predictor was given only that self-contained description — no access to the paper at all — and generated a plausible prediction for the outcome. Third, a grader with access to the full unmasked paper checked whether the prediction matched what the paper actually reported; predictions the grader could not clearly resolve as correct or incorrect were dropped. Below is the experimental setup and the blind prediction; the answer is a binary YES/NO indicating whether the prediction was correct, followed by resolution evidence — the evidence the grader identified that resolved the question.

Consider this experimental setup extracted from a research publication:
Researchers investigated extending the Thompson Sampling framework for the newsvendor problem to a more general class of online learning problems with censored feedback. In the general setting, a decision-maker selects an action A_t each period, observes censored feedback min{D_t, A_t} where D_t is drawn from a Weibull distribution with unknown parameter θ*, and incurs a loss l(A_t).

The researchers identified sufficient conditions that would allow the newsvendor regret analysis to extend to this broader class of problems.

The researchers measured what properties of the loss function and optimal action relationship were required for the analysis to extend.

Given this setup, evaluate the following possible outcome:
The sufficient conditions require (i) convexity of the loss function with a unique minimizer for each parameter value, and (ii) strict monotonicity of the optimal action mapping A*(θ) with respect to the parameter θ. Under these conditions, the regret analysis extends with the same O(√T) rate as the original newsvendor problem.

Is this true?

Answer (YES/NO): NO